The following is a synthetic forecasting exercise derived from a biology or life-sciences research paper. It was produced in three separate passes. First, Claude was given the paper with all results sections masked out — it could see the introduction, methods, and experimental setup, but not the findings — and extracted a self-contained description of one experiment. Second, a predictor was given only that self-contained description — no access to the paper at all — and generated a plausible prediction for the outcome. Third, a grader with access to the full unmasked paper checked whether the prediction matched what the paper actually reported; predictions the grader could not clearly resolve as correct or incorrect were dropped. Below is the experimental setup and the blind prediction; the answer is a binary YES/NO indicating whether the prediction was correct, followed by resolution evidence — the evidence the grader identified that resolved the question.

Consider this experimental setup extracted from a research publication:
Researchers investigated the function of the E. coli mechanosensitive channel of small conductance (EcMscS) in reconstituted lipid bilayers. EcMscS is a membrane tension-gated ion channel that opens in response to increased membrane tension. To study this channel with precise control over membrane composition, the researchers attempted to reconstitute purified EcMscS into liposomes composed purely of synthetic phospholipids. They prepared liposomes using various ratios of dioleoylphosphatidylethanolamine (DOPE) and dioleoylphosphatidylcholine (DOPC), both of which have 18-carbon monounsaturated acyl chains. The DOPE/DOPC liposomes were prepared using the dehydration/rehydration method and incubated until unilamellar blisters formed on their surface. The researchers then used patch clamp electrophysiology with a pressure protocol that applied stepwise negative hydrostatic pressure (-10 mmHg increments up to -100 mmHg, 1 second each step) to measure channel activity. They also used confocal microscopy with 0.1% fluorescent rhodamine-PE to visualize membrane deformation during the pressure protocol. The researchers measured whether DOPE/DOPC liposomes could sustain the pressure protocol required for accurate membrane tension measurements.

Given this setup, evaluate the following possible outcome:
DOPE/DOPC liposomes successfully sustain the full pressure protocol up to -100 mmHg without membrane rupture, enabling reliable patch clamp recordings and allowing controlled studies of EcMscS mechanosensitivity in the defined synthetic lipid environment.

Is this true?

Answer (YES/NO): NO